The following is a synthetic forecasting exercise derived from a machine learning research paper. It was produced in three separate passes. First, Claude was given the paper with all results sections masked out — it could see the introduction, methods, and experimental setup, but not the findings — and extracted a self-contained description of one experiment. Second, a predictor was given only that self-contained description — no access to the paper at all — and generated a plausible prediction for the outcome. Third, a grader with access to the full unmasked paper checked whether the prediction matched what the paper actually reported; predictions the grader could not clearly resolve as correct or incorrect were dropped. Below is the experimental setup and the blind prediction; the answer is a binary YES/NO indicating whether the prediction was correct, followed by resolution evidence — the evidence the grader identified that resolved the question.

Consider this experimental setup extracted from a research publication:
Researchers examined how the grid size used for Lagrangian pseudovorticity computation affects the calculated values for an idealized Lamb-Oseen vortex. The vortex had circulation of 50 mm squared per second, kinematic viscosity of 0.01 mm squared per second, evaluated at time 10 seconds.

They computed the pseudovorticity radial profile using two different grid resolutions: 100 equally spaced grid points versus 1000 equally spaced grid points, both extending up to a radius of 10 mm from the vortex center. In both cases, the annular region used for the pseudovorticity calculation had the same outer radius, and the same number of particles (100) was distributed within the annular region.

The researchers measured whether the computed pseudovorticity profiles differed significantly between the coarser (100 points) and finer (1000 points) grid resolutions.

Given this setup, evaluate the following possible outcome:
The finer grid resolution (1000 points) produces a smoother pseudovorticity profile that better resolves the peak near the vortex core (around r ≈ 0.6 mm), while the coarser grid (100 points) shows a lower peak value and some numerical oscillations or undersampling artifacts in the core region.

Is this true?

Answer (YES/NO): NO